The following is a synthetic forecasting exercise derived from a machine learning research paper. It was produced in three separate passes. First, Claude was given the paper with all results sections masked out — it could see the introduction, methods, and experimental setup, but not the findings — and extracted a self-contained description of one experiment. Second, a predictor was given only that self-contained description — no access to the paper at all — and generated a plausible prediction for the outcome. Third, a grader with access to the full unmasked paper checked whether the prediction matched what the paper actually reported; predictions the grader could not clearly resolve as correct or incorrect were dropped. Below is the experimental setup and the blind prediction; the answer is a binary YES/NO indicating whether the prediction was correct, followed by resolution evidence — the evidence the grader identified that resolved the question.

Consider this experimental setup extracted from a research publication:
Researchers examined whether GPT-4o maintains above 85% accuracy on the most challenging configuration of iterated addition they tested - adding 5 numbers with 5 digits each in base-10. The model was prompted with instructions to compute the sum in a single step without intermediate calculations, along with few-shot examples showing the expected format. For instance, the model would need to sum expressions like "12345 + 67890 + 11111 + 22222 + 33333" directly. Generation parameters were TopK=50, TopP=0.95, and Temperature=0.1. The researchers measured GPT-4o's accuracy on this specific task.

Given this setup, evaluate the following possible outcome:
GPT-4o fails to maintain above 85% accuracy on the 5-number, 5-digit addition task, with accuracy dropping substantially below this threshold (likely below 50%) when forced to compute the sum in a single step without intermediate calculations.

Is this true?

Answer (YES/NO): NO